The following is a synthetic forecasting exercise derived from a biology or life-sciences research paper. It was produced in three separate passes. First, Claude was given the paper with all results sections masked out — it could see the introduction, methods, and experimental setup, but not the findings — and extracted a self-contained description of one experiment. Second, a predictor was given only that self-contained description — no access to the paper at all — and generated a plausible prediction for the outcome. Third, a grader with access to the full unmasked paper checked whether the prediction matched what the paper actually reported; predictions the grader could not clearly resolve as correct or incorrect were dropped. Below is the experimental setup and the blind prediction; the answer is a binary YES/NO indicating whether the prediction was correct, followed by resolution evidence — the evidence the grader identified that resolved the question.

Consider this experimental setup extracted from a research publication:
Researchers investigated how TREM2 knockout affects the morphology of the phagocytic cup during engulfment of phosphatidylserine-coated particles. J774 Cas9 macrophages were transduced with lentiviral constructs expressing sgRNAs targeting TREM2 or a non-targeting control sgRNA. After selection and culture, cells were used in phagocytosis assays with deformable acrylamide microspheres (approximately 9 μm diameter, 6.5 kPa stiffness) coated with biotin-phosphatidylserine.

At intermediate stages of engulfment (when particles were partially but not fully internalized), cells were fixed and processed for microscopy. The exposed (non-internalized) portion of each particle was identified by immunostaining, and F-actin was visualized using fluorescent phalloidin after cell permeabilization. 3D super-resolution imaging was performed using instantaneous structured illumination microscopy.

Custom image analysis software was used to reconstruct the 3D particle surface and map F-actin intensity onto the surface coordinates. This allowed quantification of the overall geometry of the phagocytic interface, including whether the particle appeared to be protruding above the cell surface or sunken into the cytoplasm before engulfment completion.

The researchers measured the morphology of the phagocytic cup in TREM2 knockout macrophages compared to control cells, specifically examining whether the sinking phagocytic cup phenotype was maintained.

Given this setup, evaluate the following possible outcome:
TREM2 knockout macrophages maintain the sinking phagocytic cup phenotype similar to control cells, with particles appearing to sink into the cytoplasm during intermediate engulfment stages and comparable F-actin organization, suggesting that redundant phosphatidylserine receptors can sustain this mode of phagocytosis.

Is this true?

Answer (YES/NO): NO